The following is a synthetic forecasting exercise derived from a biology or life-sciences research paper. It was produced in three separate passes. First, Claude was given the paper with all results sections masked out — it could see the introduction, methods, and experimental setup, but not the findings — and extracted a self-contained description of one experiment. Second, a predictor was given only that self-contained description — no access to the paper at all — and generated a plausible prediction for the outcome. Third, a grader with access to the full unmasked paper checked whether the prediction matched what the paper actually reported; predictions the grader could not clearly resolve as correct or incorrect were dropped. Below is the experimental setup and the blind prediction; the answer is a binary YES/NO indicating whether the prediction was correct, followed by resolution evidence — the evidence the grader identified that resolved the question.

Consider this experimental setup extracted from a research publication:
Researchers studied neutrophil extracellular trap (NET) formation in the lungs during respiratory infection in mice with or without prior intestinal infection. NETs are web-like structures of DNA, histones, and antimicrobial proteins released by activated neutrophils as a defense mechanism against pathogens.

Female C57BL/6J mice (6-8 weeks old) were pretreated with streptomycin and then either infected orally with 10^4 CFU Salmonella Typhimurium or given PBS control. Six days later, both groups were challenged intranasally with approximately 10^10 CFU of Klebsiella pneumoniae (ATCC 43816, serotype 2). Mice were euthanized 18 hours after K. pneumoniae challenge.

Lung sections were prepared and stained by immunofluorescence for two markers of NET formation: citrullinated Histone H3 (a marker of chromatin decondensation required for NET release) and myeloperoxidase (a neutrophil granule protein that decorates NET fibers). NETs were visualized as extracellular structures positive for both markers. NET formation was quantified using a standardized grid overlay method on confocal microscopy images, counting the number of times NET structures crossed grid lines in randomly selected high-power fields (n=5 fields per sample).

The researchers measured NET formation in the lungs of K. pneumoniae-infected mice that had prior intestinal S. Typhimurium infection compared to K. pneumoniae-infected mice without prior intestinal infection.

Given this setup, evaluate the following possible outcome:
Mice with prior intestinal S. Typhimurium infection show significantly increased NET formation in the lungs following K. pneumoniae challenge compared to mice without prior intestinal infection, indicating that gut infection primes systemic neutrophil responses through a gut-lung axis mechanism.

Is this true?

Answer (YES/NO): YES